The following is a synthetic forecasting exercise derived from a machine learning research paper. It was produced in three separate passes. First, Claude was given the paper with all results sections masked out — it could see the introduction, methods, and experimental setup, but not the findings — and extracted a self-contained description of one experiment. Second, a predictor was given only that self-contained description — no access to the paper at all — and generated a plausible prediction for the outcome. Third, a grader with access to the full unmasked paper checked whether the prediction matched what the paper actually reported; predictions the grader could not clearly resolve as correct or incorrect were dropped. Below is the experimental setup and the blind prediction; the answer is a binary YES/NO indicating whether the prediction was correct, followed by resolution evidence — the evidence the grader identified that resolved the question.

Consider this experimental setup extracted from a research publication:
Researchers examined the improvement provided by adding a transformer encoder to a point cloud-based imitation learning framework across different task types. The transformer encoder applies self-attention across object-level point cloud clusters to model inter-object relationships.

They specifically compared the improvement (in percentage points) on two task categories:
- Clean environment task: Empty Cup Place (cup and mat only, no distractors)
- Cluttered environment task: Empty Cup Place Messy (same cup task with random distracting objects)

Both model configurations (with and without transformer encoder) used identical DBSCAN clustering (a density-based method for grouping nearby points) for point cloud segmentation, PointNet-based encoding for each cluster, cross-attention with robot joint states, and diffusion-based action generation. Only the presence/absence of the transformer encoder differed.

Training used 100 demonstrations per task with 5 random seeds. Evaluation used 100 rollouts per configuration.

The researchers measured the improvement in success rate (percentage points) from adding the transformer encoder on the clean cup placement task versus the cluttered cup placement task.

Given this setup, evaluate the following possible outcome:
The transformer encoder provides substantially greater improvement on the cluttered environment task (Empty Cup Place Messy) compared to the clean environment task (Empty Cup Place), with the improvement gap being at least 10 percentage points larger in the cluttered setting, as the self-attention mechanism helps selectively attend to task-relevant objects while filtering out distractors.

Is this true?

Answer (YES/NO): NO